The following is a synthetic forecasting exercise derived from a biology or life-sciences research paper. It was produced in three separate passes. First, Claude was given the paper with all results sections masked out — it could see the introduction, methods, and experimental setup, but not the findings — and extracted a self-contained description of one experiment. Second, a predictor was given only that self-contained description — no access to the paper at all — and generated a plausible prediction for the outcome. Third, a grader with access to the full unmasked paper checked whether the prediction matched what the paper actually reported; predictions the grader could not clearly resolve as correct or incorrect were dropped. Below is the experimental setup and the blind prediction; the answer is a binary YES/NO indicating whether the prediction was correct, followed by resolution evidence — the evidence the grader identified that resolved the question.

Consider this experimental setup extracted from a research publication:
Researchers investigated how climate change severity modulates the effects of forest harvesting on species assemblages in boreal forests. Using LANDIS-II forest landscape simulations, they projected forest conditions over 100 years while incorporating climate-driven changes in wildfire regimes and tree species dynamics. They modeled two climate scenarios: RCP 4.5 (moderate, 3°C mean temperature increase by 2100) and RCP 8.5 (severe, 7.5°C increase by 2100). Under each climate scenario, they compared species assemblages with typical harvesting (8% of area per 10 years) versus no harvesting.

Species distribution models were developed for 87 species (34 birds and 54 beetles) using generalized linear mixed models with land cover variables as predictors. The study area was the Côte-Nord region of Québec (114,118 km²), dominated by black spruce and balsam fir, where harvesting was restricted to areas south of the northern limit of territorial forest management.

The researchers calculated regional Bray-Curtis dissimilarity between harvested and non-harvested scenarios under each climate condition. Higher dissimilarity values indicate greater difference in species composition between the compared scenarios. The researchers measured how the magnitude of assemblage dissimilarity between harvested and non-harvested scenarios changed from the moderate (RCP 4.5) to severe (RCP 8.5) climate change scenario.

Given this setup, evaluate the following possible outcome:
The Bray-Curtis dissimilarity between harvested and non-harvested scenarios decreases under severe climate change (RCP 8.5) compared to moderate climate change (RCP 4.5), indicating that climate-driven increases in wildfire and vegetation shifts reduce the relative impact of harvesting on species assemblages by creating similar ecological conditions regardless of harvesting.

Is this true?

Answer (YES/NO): YES